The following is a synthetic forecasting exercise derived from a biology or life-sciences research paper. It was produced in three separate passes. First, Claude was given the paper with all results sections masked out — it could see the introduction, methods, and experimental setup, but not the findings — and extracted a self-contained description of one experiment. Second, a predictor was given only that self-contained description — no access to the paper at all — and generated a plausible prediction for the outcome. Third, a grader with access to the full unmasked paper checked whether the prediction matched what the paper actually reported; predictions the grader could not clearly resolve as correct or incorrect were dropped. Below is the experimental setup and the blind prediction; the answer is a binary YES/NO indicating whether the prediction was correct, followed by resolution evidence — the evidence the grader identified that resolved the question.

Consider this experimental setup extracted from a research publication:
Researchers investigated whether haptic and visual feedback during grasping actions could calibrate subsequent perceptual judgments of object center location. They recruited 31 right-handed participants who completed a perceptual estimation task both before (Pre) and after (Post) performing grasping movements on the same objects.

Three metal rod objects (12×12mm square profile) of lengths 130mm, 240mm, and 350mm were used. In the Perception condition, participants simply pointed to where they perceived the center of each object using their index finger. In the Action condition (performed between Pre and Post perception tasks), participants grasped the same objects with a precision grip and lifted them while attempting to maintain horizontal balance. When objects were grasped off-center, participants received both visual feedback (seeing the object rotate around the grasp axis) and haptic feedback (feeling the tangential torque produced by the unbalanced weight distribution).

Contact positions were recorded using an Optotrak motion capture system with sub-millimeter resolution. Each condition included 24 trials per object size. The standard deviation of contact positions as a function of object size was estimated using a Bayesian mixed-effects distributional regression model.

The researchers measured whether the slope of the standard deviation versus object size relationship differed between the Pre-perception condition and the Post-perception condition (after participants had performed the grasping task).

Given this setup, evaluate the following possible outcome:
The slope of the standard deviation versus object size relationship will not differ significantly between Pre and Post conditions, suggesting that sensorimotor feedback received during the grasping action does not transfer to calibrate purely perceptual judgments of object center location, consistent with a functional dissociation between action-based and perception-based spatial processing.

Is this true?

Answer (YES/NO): YES